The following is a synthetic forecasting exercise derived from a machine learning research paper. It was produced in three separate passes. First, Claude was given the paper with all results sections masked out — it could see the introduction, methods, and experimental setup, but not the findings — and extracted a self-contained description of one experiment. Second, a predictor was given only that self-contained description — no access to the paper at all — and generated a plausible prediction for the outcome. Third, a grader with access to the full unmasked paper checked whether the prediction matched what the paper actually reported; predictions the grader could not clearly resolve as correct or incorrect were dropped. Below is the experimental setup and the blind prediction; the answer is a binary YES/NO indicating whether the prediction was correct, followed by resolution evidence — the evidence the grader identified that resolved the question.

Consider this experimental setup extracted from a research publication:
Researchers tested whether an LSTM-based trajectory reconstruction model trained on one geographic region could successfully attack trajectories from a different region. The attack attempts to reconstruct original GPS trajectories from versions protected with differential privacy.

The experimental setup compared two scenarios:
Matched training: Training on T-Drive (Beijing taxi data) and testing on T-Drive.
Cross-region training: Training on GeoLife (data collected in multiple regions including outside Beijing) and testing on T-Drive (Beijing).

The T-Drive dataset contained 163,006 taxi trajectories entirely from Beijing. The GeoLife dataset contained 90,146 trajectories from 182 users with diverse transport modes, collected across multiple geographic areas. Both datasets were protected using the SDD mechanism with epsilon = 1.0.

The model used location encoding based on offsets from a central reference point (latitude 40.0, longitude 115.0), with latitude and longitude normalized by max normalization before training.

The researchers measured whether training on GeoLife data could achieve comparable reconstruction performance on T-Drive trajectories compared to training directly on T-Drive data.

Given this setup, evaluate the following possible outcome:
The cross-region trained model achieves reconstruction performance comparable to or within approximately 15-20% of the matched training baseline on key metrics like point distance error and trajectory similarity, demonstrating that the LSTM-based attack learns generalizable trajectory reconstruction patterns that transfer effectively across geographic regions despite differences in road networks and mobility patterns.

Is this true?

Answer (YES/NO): YES